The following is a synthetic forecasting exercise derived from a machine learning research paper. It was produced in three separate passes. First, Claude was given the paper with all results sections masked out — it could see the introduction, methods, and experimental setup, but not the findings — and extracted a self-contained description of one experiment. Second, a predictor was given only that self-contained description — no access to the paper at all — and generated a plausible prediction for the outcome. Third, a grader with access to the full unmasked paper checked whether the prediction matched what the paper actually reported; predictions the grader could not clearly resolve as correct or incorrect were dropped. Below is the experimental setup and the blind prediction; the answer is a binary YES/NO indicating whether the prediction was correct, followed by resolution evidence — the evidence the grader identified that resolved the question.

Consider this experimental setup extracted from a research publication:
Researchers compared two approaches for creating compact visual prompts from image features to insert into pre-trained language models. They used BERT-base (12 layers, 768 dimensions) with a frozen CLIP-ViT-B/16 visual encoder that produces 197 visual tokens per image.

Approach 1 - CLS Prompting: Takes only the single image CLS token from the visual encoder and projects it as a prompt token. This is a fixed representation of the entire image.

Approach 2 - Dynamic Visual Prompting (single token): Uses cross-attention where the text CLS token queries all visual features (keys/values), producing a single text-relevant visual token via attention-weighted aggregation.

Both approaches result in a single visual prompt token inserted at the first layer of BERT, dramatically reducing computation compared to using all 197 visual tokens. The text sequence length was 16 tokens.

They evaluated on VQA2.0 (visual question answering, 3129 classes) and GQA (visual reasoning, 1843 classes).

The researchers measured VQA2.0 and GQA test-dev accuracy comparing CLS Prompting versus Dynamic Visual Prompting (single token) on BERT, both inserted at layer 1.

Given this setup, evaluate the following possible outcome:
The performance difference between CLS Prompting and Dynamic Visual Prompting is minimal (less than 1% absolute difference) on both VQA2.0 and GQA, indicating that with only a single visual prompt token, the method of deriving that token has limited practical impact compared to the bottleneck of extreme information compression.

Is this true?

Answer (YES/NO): NO